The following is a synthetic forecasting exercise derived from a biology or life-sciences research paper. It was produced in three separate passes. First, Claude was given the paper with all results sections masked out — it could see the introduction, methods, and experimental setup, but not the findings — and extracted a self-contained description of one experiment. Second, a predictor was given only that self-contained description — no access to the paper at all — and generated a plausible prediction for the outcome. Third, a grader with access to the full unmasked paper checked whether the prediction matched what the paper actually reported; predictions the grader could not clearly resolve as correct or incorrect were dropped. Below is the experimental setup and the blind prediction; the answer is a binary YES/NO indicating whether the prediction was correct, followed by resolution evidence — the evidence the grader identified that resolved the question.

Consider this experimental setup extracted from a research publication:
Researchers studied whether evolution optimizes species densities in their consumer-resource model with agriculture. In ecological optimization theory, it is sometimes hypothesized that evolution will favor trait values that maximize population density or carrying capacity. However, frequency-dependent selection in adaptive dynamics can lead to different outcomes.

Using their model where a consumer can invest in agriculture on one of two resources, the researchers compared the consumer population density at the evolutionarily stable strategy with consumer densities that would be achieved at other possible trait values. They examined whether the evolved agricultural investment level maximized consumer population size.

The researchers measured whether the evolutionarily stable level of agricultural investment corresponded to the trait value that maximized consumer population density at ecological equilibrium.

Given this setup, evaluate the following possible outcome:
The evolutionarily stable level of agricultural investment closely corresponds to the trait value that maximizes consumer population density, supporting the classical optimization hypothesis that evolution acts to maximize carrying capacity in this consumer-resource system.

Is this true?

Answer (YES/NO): NO